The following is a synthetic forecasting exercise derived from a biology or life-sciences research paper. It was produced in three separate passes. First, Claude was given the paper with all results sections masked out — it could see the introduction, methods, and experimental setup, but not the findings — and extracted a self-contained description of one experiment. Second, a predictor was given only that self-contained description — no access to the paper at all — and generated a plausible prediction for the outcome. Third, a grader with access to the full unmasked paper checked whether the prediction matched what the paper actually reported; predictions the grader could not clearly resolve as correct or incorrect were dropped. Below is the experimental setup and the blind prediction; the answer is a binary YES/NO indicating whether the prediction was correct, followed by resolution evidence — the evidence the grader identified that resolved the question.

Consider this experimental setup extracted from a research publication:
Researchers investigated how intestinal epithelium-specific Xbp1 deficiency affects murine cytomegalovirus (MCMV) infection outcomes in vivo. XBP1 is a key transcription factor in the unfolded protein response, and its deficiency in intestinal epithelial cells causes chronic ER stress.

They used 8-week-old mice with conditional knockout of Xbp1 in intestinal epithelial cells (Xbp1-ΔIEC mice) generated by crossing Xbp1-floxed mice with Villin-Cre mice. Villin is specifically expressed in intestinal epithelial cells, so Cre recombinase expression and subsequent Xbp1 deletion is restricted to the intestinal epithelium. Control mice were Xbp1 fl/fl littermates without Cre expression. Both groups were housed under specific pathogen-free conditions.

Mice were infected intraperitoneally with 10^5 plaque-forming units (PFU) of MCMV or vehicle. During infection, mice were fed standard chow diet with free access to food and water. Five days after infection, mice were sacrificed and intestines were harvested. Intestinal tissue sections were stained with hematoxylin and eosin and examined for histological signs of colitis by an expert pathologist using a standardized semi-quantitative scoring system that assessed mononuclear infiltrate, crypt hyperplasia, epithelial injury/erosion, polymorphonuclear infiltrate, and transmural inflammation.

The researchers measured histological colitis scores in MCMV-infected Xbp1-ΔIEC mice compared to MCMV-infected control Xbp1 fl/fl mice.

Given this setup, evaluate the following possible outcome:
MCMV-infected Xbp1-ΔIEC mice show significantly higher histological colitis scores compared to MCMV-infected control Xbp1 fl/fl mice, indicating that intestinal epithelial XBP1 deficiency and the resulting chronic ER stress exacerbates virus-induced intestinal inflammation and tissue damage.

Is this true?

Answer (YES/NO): YES